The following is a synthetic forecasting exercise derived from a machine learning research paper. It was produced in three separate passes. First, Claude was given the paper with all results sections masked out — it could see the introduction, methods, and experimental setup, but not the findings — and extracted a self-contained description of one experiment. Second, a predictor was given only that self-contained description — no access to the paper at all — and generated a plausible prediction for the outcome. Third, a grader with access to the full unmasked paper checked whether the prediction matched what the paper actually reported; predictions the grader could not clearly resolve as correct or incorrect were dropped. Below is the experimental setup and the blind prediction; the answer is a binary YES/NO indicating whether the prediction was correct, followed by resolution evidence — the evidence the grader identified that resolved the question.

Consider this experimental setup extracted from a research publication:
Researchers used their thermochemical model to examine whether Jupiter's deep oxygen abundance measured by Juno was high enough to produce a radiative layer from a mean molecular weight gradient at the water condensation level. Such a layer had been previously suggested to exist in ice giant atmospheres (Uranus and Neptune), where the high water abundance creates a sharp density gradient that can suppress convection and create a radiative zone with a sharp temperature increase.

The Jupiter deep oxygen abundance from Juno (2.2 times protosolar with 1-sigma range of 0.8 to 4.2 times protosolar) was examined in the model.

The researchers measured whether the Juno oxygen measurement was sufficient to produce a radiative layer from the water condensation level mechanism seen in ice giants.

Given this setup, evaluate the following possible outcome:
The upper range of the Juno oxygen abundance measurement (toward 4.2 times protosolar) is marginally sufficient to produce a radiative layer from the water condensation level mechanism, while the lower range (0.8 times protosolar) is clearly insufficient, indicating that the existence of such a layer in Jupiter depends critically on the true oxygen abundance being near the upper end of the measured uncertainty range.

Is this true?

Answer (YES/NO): NO